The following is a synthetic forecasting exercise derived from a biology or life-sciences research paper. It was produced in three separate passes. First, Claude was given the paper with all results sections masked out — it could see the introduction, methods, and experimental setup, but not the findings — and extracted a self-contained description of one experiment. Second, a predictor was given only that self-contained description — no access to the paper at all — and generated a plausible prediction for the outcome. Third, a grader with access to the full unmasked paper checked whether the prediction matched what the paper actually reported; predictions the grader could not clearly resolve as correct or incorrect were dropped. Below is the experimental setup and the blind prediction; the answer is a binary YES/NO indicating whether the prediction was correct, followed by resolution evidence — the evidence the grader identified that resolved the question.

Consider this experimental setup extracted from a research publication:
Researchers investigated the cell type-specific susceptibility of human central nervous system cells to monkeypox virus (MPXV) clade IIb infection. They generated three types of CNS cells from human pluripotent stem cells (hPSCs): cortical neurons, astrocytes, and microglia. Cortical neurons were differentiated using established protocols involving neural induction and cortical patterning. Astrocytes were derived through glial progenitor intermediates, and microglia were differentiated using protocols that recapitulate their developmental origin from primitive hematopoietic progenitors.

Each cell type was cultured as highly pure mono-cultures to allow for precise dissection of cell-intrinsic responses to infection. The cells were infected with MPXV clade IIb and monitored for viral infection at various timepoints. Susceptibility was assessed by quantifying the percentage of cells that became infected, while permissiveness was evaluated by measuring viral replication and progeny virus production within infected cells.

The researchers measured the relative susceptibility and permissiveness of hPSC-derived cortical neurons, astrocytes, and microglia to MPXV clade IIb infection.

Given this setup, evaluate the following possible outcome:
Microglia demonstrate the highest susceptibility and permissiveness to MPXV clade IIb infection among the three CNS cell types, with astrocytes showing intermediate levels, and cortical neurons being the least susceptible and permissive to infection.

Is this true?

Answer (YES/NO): NO